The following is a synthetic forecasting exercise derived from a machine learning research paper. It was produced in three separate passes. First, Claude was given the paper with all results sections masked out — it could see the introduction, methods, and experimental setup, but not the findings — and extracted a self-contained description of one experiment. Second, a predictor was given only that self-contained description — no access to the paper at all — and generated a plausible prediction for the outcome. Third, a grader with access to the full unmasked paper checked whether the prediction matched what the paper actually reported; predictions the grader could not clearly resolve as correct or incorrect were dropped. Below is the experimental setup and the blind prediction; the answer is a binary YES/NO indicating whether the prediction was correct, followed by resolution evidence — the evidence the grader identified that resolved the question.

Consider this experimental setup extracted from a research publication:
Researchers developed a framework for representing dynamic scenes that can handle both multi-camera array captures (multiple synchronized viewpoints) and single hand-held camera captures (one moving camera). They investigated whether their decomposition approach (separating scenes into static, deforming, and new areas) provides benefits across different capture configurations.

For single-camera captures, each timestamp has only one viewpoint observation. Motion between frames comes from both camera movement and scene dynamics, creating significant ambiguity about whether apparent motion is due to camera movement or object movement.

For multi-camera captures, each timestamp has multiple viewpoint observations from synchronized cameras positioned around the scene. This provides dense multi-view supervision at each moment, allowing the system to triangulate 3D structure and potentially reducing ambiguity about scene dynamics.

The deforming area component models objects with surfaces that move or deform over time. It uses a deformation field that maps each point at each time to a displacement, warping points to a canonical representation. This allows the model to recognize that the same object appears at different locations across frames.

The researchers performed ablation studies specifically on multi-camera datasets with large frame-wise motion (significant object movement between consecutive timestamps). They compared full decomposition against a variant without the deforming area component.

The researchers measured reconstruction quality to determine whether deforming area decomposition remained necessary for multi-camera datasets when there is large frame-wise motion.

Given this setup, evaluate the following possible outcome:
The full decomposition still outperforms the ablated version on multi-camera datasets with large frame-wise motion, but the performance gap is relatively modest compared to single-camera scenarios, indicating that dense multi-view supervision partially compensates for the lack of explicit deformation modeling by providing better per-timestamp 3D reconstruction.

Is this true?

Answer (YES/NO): NO